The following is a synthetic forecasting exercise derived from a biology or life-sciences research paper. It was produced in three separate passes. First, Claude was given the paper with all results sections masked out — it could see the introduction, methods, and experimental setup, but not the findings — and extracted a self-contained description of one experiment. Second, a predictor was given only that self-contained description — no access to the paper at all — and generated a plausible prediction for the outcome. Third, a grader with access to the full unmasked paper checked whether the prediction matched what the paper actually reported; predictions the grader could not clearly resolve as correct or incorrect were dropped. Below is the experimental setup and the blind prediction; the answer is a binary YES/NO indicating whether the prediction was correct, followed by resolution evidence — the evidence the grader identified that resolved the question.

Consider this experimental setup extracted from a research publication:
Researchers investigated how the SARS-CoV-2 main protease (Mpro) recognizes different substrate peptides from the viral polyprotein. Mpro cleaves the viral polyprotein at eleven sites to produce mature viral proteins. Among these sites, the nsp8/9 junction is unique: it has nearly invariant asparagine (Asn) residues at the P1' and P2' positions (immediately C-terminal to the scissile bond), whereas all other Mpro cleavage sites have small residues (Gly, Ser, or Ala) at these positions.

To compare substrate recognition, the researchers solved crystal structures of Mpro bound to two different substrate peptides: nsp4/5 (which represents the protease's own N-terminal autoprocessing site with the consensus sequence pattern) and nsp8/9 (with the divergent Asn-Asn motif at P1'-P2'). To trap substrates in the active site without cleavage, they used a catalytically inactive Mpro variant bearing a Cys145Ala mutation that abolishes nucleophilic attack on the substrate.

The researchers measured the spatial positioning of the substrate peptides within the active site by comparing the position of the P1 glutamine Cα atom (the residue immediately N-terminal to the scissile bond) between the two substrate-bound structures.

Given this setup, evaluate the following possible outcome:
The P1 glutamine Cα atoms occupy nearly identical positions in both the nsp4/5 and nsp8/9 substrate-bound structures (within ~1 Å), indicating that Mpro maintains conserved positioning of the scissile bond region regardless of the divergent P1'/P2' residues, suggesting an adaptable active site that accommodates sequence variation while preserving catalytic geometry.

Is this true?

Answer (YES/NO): NO